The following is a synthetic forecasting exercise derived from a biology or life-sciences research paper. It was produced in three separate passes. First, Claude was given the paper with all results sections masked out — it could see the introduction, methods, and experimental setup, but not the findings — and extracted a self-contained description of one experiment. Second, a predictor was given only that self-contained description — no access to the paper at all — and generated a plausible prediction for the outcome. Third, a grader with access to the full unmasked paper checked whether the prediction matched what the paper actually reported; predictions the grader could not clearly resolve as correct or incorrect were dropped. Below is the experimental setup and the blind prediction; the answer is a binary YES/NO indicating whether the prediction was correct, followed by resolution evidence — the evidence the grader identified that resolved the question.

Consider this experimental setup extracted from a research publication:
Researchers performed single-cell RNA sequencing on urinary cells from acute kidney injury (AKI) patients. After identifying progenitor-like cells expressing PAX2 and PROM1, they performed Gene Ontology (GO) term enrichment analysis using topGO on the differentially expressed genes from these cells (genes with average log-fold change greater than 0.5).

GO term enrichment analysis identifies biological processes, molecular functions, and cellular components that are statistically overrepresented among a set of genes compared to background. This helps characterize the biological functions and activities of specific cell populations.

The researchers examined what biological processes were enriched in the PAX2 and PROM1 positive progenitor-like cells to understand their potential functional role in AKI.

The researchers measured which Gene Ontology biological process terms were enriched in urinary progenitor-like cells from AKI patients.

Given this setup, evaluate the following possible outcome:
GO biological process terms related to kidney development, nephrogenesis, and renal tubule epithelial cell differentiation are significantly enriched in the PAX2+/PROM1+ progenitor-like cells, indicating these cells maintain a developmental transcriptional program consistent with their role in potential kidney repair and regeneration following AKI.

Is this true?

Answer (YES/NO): YES